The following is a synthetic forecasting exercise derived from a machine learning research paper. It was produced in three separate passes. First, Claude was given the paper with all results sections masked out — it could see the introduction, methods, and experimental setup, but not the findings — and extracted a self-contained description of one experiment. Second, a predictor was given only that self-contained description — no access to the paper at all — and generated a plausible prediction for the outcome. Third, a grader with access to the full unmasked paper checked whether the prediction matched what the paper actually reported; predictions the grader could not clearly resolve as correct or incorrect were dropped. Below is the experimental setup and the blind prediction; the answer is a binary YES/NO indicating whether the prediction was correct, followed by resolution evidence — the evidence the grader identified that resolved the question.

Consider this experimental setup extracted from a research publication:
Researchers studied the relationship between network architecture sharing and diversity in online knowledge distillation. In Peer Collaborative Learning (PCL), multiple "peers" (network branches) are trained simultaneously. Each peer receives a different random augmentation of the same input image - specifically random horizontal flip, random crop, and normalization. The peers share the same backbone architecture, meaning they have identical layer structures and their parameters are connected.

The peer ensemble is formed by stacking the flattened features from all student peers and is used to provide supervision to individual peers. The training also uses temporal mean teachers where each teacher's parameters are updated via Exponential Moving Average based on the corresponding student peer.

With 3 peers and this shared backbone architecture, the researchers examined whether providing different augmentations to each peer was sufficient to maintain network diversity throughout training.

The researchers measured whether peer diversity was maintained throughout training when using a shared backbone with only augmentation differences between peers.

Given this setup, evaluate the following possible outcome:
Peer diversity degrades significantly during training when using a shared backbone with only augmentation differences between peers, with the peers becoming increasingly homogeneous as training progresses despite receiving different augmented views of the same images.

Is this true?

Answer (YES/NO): YES